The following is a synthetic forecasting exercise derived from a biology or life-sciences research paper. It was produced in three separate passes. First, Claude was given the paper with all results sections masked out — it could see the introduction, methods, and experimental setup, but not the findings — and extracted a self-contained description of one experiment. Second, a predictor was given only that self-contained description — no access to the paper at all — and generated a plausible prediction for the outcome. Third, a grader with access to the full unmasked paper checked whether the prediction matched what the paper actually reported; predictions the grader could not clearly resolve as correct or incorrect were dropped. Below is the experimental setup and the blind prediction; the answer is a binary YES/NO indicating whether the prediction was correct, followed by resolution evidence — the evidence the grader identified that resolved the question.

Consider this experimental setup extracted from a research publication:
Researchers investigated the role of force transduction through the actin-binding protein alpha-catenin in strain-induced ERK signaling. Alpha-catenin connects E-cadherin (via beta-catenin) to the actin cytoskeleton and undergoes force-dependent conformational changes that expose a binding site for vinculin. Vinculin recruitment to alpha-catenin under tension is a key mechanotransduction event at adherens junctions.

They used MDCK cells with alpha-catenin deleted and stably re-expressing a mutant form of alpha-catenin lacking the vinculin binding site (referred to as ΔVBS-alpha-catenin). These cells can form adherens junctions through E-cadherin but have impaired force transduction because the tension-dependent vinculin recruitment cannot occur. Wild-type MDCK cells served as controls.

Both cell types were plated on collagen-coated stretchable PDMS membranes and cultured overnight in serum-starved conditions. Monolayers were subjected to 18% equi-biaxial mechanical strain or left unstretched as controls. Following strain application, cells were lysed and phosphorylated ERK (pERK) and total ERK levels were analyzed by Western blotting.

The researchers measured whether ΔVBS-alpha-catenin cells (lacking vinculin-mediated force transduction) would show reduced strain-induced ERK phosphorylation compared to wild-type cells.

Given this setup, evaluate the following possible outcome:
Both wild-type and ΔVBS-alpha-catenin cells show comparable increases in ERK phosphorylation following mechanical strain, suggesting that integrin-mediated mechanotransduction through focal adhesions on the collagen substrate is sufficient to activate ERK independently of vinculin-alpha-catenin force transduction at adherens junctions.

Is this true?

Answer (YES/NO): NO